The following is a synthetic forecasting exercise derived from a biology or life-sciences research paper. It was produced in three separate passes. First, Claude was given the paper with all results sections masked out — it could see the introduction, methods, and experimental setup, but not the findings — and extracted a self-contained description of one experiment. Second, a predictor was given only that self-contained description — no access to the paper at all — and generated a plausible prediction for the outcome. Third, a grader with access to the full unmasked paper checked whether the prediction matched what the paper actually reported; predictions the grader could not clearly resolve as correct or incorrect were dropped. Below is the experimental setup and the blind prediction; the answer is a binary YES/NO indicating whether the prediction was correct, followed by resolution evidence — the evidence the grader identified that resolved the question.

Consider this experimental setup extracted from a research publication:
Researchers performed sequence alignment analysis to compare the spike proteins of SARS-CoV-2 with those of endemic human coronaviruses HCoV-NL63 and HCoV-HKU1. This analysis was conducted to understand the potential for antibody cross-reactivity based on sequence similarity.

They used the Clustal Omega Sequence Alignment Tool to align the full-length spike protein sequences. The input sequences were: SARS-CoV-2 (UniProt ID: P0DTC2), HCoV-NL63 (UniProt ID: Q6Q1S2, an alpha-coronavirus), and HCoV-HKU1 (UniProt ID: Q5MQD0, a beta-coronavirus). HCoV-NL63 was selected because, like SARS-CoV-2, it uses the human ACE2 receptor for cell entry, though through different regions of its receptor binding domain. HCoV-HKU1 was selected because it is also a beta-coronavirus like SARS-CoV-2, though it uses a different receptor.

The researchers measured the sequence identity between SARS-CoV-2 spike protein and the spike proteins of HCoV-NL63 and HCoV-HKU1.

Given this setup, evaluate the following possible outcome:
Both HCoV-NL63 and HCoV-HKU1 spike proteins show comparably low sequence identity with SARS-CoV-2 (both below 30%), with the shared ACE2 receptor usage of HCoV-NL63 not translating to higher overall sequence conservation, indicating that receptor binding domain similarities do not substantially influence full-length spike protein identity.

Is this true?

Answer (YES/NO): NO